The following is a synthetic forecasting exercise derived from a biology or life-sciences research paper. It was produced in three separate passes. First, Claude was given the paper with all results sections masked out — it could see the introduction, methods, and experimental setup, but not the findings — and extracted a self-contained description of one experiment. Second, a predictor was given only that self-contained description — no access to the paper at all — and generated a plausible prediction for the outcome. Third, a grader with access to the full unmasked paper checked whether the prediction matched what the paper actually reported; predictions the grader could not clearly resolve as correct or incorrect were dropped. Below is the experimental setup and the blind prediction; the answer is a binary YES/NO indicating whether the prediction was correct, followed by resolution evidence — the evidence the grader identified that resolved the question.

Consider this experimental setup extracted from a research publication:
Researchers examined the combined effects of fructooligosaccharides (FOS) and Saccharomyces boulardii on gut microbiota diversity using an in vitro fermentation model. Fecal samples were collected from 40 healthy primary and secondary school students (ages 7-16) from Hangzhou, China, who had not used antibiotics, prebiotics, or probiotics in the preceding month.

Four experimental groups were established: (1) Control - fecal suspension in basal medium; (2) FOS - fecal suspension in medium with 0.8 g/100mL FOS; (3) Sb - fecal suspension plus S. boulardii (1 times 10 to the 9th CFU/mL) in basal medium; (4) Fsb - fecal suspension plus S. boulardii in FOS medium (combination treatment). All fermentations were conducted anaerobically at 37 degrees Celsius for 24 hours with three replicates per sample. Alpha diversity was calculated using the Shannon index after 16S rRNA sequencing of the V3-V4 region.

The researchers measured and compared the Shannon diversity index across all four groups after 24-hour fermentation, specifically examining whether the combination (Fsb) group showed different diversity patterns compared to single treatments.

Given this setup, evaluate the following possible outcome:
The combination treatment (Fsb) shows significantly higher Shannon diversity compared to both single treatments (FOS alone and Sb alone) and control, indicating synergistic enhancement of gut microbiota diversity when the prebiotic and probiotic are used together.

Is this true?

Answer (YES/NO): NO